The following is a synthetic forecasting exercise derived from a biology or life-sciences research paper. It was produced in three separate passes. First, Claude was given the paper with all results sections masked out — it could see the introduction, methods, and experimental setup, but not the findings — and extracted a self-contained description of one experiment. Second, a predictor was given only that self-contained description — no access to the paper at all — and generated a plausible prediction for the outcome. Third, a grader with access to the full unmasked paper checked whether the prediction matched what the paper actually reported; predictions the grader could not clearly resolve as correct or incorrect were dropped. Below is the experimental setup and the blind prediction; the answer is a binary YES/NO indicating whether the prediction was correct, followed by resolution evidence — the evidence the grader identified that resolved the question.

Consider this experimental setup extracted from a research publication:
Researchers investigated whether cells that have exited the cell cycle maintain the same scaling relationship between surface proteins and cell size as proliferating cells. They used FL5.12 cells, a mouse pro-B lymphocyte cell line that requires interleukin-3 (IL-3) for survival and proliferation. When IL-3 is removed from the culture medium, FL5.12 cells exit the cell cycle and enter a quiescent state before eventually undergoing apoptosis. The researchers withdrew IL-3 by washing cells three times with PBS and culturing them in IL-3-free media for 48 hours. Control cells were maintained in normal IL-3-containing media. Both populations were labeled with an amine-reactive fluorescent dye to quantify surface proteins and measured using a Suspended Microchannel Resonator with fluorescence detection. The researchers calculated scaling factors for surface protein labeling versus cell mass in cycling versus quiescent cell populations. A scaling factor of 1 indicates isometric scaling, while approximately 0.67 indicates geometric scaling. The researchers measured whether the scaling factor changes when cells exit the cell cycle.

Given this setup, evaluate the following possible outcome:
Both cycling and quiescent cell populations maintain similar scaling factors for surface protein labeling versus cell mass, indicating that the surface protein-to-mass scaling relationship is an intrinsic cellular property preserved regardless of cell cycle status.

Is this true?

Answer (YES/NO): YES